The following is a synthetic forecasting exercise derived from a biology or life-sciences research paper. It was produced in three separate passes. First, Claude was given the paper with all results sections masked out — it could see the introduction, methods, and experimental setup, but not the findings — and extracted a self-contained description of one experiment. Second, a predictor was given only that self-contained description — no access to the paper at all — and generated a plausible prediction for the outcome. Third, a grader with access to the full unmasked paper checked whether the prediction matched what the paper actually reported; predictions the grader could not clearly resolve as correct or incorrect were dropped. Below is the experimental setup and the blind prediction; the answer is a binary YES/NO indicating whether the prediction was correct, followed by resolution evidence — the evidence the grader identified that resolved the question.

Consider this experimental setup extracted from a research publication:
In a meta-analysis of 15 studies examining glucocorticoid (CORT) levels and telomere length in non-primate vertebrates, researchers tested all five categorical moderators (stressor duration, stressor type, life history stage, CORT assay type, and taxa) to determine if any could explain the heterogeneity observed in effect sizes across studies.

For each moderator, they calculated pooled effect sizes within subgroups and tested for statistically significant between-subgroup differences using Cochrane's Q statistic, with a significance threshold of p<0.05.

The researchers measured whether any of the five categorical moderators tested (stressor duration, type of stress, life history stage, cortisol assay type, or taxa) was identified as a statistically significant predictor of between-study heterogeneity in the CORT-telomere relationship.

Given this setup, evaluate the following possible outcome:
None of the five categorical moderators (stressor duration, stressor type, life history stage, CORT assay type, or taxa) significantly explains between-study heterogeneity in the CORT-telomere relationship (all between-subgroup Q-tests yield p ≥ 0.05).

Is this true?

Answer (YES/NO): YES